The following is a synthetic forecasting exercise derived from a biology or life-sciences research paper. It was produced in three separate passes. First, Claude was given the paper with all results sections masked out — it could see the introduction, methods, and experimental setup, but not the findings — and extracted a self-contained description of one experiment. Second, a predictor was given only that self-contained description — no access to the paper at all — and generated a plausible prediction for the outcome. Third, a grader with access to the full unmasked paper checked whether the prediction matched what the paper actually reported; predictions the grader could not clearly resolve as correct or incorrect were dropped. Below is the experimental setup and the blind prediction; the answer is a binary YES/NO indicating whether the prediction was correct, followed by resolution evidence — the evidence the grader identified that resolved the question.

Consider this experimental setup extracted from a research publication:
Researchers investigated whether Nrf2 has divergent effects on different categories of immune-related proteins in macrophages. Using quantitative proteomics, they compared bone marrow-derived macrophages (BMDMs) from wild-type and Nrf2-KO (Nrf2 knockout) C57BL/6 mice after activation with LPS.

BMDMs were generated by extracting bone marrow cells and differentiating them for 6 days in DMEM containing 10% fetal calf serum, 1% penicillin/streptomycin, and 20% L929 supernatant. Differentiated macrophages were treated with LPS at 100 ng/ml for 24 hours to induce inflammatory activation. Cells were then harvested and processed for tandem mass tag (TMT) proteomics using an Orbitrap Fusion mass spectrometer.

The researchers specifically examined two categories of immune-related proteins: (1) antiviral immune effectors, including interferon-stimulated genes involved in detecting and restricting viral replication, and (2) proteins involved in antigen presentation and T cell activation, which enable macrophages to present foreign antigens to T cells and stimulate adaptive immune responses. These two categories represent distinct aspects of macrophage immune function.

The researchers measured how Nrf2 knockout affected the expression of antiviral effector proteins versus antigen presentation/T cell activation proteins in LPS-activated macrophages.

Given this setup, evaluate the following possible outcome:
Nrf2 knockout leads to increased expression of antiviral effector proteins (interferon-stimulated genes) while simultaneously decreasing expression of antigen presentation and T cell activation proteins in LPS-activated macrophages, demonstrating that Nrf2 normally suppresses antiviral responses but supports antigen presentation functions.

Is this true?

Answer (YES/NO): YES